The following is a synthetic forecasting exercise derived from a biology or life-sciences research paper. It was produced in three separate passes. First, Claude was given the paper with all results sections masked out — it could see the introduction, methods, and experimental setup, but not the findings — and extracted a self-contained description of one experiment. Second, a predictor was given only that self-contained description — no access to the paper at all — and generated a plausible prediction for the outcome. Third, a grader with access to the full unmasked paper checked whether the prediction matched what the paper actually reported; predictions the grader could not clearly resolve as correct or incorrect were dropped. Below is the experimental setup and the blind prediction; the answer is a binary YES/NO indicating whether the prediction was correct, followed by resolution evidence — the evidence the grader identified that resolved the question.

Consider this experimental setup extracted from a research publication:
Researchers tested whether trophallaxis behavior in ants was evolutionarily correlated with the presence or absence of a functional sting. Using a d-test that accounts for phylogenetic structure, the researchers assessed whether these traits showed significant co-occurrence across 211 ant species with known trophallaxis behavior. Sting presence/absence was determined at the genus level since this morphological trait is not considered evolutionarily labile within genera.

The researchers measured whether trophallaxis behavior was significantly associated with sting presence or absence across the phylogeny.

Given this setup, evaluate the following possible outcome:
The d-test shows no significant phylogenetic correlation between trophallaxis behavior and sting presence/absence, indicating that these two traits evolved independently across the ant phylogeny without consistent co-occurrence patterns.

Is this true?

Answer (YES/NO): NO